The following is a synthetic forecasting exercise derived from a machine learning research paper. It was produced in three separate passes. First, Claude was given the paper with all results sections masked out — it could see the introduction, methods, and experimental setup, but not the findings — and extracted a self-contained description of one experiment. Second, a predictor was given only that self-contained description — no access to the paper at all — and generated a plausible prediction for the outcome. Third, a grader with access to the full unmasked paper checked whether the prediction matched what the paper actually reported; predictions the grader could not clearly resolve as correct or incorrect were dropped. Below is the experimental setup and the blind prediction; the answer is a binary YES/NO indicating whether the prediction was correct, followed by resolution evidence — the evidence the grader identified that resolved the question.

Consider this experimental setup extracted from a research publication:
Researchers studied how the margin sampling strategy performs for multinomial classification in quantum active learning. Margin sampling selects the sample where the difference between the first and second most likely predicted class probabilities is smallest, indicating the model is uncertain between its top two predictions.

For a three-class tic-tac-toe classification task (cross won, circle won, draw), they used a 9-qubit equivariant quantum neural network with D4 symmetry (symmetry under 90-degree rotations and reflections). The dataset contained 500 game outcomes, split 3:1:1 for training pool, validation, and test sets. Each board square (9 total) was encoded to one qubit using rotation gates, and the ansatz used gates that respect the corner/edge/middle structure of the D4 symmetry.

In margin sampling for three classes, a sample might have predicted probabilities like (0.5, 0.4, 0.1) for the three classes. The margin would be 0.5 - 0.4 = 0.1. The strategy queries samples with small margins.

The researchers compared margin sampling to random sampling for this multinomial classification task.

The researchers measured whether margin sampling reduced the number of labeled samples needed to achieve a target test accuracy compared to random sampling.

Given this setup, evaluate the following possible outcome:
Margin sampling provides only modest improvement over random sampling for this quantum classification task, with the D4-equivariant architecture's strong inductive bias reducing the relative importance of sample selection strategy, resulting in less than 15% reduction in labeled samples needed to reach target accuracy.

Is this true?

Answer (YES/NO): NO